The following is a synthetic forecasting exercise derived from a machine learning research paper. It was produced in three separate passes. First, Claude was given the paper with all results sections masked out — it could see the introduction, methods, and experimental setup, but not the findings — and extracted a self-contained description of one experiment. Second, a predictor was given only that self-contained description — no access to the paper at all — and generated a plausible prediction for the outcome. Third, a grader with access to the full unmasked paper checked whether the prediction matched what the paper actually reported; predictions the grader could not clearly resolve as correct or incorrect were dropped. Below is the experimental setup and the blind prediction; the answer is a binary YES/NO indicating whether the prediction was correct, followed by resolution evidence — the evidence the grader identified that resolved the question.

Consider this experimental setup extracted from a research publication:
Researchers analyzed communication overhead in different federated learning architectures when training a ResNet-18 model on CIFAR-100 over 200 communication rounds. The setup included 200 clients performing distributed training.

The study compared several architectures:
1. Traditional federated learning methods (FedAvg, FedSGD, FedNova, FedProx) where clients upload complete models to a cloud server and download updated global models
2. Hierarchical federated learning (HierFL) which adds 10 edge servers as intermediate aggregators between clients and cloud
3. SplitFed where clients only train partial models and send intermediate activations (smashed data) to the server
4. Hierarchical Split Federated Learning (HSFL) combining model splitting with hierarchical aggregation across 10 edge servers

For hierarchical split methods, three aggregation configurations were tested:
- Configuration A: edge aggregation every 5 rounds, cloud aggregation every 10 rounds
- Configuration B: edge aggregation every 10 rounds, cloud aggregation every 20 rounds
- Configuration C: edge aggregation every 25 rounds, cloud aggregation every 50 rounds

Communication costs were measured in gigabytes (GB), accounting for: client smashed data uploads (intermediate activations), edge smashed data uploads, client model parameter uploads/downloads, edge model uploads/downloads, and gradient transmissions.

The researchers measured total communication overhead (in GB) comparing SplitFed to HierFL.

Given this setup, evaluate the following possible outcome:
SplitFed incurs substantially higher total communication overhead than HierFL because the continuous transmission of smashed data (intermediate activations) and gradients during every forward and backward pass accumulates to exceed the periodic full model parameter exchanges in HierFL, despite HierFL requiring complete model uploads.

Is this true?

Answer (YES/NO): NO